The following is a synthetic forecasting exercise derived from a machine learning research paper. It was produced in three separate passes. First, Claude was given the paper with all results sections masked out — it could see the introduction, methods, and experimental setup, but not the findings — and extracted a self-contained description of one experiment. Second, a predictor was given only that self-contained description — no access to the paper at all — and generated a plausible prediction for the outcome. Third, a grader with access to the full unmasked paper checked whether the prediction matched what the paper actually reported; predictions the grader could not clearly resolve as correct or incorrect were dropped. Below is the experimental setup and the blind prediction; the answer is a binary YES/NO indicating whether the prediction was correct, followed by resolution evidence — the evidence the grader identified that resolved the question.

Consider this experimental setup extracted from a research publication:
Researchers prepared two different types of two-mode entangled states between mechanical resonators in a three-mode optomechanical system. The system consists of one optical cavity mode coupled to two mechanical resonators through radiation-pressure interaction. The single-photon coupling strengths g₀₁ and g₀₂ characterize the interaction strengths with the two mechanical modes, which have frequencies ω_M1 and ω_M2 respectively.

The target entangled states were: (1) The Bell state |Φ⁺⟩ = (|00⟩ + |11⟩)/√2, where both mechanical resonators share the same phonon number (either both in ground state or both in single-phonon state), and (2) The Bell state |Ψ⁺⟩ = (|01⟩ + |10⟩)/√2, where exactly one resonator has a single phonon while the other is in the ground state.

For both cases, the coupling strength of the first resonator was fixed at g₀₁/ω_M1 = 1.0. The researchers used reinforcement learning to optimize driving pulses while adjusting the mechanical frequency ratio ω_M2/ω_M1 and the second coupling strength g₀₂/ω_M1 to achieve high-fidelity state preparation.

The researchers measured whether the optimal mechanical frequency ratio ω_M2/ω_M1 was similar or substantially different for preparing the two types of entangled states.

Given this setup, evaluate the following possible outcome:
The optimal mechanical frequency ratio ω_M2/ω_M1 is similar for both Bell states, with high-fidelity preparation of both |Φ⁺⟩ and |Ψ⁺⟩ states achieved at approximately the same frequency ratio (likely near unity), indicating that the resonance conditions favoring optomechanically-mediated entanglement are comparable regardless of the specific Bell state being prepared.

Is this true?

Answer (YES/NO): NO